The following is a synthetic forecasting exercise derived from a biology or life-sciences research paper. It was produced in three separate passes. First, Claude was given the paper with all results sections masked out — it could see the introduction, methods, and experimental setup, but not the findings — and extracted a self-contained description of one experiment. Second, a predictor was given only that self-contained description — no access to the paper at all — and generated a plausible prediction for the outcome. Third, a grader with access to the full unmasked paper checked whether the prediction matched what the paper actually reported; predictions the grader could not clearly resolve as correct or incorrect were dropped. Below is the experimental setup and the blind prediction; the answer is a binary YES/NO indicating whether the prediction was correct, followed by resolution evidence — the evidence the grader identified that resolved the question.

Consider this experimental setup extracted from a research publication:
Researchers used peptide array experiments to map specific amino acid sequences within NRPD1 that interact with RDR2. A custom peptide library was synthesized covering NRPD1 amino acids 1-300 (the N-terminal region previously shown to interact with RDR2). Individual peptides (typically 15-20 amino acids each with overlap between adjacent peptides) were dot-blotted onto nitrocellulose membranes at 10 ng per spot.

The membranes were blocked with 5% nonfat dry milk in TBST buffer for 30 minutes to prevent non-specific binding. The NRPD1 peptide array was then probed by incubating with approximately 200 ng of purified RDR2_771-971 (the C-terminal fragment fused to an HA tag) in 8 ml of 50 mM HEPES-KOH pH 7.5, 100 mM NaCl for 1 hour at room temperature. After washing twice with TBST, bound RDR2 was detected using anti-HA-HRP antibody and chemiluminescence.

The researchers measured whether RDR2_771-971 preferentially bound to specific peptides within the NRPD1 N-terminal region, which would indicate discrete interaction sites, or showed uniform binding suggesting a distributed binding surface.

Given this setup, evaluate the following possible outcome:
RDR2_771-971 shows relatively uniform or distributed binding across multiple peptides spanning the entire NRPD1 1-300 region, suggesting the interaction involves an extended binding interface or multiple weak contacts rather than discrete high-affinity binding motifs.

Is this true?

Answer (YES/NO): NO